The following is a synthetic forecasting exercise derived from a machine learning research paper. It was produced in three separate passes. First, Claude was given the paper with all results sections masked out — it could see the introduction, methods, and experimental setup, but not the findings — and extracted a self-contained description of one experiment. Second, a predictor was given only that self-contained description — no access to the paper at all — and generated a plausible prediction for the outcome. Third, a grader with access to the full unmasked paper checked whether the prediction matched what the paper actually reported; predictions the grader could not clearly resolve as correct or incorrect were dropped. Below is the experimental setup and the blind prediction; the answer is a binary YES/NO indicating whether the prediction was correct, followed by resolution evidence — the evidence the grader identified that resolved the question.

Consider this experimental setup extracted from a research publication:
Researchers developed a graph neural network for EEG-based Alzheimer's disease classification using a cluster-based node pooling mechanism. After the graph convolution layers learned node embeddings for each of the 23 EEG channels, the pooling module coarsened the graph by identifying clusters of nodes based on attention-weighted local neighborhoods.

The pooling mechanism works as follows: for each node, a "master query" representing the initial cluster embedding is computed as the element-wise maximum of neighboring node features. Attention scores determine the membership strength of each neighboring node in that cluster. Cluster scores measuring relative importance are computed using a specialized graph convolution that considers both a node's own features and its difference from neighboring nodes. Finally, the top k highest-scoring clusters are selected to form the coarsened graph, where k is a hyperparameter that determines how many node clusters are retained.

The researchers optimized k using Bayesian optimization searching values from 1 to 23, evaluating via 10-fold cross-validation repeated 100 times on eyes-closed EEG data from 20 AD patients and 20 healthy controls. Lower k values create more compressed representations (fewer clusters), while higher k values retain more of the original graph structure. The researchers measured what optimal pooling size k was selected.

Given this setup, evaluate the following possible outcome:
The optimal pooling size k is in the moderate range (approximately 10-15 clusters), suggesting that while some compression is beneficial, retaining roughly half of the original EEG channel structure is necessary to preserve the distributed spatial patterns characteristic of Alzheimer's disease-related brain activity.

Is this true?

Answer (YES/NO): NO